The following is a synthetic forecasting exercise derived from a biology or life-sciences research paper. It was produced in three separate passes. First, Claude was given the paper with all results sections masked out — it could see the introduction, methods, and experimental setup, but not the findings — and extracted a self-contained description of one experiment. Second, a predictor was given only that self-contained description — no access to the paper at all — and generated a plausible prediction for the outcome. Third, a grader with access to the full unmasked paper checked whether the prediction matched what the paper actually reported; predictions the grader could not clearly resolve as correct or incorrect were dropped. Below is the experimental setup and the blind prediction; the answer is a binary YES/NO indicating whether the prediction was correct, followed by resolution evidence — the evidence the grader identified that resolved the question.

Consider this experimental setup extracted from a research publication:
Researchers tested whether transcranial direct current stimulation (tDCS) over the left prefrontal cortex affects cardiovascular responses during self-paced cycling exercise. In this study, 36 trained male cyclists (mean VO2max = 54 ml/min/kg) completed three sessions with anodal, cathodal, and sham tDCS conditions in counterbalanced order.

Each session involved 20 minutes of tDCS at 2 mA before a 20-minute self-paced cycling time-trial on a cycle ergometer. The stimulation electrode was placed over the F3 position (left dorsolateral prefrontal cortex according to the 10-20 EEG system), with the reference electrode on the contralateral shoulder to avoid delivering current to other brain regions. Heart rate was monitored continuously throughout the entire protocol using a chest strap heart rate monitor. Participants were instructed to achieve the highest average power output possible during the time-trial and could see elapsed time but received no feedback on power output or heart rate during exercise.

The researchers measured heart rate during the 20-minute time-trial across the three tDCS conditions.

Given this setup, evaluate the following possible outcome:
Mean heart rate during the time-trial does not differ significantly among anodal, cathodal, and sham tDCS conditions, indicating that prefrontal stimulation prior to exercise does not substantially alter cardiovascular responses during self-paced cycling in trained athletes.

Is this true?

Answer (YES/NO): YES